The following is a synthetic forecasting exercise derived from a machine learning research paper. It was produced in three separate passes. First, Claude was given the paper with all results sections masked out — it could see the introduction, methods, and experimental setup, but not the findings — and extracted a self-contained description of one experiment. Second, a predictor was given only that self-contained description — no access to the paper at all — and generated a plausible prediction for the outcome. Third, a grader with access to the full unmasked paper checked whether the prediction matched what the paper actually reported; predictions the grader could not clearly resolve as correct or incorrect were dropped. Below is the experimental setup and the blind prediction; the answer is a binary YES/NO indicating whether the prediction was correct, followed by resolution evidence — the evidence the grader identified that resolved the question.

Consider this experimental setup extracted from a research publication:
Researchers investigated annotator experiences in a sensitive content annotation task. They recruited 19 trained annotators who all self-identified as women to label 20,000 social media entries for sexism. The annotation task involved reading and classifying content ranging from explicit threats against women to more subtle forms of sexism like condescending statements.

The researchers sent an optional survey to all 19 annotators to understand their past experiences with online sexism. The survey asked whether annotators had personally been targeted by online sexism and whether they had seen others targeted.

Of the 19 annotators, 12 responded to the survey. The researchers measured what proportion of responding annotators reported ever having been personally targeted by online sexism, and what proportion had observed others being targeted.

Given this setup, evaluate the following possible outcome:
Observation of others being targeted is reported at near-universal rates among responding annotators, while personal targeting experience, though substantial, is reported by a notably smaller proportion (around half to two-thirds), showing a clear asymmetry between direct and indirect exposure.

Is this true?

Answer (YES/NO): YES